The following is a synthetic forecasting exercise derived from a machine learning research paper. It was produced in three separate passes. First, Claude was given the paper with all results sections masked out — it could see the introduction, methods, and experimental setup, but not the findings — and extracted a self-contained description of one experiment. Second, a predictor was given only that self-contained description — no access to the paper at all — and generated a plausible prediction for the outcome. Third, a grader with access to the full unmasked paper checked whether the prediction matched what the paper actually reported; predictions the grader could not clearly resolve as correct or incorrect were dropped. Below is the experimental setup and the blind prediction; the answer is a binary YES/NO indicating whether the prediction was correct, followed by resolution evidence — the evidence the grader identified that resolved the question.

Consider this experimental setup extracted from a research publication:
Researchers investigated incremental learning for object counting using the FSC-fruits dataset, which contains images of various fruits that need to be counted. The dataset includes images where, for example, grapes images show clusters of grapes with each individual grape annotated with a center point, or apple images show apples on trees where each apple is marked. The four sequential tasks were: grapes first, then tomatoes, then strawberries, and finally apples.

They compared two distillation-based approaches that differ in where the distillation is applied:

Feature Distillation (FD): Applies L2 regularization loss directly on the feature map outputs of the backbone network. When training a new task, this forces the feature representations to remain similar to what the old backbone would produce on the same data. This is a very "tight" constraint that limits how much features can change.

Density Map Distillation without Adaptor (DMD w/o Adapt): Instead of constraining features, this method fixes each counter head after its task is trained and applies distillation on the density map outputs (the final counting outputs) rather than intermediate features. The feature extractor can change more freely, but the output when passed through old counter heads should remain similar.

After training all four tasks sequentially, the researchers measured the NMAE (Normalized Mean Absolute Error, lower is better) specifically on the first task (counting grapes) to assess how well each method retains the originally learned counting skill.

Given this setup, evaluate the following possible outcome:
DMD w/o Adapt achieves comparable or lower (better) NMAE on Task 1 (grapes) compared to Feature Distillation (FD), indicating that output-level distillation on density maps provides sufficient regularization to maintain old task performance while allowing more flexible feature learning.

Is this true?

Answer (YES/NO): NO